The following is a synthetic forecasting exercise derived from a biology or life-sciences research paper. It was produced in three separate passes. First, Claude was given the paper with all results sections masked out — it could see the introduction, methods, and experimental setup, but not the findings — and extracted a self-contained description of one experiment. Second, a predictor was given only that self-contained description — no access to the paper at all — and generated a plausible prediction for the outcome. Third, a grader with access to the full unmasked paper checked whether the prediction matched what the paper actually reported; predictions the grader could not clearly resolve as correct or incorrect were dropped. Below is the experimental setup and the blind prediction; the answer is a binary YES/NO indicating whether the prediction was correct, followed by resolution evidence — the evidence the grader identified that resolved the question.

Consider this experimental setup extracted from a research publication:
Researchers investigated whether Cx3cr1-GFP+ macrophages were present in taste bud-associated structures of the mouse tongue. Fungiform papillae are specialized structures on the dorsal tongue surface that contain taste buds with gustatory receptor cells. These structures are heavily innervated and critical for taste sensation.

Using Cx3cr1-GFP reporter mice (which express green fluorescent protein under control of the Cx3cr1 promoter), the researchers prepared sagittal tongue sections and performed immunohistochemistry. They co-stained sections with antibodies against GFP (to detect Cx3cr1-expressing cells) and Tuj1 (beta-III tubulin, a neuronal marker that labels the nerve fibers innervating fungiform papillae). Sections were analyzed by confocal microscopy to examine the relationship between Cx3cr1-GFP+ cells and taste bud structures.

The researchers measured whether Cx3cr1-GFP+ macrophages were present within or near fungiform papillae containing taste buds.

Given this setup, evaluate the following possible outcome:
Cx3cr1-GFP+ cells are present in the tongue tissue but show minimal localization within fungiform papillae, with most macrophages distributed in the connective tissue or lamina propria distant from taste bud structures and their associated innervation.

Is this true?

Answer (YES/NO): NO